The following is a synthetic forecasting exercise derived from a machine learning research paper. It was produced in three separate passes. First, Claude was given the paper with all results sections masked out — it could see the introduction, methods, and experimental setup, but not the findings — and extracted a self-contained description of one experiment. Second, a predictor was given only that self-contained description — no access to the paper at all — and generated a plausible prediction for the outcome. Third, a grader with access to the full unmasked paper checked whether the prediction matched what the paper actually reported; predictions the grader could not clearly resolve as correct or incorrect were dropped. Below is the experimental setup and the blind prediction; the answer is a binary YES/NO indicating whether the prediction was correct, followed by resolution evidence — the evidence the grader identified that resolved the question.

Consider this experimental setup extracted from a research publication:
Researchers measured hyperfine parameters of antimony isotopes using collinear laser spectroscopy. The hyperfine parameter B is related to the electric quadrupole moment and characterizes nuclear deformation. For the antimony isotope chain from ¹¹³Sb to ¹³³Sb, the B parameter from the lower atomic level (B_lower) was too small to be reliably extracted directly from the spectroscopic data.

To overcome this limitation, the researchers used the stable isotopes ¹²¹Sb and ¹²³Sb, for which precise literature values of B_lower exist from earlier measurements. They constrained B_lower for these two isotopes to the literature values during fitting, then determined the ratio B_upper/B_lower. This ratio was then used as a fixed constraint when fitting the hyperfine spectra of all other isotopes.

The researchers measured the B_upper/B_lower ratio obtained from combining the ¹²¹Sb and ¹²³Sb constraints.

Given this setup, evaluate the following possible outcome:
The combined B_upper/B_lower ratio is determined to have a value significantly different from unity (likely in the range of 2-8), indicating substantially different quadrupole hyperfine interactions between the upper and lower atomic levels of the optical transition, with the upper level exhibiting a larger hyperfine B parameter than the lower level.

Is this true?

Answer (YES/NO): NO